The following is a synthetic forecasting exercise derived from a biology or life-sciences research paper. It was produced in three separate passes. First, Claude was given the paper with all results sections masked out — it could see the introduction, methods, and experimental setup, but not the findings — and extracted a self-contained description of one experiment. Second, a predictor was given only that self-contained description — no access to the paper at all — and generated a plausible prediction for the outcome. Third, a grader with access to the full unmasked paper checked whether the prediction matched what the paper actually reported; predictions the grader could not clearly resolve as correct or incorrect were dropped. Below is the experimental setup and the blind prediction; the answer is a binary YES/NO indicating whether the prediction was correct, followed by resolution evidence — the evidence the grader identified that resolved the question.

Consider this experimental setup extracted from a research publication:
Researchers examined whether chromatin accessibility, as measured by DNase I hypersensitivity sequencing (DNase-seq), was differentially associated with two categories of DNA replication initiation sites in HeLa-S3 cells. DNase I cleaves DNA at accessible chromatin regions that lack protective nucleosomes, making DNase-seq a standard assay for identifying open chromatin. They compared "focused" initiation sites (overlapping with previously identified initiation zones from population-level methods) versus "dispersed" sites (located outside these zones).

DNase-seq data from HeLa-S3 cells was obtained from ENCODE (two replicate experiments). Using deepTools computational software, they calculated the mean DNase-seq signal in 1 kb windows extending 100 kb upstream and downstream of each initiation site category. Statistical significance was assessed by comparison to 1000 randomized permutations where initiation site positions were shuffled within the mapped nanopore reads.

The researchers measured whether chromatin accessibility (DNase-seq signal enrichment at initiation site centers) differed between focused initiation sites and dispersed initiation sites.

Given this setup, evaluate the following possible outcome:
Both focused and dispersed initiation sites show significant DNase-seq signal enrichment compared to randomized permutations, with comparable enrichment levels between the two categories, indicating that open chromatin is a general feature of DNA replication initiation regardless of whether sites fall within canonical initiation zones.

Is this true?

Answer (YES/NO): NO